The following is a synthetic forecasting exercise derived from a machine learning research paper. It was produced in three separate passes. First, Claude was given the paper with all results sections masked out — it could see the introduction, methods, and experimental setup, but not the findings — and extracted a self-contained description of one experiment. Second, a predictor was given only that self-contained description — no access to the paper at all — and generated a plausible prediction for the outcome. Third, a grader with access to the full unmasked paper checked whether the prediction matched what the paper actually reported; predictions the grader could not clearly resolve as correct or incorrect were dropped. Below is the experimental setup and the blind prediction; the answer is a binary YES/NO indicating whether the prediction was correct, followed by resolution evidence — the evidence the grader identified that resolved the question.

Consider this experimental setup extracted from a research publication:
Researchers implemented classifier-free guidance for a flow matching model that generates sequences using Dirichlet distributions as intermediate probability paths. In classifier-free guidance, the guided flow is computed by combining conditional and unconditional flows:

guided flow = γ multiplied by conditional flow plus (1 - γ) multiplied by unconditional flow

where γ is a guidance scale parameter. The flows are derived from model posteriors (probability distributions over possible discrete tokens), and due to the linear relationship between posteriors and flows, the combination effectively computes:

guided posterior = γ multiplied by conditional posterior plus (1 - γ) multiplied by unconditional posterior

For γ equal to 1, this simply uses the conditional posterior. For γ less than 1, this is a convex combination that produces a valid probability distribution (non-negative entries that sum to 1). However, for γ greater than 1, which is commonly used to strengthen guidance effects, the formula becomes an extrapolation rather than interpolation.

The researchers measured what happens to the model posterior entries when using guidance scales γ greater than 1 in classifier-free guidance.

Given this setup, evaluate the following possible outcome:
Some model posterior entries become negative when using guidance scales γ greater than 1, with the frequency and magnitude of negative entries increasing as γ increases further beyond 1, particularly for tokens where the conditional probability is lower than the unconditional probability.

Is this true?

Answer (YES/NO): NO